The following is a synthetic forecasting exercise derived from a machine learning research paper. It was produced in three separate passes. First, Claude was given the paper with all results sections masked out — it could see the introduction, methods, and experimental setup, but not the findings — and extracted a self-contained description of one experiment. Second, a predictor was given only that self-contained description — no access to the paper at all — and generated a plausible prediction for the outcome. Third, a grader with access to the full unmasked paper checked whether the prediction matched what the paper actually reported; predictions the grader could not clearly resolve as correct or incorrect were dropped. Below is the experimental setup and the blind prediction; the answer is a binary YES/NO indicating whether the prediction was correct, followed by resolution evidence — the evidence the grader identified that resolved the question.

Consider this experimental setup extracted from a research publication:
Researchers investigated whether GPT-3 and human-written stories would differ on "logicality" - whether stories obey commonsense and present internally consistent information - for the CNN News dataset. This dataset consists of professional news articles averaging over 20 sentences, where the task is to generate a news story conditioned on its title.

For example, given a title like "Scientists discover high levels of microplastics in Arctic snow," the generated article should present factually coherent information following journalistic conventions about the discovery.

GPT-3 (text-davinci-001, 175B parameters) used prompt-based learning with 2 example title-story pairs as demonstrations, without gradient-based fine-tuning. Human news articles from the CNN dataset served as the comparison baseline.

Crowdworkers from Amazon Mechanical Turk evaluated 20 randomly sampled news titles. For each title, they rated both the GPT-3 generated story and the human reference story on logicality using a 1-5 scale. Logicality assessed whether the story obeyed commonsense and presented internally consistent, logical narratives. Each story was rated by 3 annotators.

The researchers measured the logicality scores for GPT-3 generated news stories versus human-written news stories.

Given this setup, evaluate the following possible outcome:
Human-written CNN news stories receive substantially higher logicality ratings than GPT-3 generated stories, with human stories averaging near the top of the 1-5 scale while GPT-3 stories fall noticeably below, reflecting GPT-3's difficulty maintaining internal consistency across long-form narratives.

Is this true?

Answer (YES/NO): NO